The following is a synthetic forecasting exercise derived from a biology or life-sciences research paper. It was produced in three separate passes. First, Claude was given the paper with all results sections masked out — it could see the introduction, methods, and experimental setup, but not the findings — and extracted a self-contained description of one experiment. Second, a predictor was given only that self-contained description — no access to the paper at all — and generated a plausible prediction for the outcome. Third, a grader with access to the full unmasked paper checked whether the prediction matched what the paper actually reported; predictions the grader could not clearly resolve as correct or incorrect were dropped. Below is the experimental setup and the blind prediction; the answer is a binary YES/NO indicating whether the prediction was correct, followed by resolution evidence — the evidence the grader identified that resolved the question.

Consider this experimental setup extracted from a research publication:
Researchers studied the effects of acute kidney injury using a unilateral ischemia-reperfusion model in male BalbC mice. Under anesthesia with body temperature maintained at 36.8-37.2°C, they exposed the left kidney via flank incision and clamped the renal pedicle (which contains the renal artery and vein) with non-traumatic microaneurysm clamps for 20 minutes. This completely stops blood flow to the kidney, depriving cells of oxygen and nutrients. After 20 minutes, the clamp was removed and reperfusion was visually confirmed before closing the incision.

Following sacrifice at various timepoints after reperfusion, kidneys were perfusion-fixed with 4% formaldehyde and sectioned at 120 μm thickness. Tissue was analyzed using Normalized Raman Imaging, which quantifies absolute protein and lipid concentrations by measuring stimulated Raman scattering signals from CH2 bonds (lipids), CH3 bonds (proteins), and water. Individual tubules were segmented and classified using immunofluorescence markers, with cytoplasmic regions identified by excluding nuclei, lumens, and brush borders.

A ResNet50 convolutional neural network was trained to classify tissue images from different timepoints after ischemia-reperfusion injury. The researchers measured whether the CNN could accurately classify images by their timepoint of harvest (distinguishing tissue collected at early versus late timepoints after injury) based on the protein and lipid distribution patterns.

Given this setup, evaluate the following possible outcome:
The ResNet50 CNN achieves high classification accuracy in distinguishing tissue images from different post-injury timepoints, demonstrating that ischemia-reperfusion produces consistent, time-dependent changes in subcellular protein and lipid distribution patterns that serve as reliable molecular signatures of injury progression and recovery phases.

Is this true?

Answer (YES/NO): YES